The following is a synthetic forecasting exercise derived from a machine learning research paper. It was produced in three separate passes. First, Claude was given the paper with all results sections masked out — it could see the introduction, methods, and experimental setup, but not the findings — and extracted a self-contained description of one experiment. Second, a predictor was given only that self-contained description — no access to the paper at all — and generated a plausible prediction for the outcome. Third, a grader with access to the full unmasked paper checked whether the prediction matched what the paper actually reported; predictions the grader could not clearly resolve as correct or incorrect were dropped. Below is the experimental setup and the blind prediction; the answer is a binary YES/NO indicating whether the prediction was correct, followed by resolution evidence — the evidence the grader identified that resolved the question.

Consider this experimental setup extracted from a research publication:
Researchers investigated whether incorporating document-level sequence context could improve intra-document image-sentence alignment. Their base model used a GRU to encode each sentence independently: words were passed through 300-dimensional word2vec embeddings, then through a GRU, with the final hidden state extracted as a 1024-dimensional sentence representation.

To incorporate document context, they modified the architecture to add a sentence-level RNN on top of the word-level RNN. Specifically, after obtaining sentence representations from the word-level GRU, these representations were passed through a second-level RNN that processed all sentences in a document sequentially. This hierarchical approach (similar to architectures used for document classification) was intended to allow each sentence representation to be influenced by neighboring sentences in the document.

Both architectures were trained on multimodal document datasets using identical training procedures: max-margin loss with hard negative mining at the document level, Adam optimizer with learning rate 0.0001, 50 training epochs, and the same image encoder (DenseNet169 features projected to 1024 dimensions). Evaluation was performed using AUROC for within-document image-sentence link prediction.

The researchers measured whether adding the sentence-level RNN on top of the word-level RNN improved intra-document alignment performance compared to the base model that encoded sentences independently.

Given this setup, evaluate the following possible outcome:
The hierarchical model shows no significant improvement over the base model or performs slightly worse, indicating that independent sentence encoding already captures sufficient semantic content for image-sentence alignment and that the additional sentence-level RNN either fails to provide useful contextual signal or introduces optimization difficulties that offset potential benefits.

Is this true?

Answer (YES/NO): YES